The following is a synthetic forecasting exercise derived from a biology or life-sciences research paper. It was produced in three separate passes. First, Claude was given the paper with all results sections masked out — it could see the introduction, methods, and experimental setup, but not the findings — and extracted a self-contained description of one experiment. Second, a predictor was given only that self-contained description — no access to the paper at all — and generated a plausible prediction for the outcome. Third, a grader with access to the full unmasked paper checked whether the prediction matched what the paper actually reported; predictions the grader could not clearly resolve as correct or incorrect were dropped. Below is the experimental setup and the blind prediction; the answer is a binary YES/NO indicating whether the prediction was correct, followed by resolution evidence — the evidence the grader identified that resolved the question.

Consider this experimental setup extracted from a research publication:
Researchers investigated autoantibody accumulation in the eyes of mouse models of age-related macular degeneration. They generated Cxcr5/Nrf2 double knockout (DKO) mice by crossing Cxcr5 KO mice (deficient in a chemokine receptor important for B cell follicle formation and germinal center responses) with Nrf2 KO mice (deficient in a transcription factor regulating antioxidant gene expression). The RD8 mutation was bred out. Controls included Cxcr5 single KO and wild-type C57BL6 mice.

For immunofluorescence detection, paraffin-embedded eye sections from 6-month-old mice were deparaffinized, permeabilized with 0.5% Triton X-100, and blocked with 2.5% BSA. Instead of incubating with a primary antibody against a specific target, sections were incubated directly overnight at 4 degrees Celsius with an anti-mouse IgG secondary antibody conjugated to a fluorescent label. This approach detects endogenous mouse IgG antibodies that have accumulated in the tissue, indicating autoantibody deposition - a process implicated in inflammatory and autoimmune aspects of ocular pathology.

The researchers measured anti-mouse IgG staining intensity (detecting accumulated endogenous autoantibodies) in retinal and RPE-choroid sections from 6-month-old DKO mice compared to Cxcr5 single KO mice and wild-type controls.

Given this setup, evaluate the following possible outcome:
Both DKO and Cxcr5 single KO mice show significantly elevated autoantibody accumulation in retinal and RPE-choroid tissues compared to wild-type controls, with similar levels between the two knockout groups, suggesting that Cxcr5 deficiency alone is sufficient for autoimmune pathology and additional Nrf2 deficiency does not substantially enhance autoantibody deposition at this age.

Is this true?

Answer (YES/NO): NO